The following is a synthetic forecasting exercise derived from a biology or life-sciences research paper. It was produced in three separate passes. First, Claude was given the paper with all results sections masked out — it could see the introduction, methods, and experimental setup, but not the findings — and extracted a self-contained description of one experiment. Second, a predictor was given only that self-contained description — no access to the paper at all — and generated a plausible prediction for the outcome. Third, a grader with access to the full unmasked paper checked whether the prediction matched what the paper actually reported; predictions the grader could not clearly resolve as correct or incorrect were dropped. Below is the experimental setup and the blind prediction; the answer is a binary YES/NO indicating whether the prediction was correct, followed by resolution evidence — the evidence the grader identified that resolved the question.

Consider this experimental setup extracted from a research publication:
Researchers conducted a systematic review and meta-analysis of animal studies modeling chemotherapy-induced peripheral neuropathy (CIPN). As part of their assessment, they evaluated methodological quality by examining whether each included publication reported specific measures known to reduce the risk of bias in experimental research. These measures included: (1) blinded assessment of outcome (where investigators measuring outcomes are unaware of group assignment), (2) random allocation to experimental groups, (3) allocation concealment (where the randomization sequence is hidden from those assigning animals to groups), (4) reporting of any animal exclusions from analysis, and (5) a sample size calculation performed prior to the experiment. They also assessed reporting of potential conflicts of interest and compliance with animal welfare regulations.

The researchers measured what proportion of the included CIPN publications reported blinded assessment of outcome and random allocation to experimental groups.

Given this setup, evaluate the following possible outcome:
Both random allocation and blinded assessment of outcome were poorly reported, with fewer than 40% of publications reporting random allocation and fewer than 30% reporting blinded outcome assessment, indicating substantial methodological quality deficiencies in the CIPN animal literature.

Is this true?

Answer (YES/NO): NO